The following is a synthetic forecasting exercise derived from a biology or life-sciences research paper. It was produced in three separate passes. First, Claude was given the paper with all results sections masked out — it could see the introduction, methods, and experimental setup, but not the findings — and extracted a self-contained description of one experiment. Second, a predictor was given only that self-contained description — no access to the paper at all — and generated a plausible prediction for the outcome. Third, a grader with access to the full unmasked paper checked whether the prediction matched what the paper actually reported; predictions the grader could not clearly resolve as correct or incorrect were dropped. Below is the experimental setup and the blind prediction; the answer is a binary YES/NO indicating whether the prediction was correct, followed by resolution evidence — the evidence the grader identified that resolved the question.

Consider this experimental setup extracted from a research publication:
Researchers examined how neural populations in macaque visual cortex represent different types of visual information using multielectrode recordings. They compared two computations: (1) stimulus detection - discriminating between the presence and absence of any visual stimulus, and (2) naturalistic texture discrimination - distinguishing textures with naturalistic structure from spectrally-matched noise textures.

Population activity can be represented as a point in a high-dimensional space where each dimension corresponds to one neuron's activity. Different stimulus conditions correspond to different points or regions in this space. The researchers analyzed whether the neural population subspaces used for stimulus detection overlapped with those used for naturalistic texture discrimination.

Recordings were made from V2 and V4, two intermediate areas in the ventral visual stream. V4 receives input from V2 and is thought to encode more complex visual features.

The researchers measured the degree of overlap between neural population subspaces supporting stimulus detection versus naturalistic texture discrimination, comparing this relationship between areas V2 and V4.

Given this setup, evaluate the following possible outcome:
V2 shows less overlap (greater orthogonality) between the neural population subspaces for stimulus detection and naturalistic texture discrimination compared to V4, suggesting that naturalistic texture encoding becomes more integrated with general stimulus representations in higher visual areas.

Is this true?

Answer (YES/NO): NO